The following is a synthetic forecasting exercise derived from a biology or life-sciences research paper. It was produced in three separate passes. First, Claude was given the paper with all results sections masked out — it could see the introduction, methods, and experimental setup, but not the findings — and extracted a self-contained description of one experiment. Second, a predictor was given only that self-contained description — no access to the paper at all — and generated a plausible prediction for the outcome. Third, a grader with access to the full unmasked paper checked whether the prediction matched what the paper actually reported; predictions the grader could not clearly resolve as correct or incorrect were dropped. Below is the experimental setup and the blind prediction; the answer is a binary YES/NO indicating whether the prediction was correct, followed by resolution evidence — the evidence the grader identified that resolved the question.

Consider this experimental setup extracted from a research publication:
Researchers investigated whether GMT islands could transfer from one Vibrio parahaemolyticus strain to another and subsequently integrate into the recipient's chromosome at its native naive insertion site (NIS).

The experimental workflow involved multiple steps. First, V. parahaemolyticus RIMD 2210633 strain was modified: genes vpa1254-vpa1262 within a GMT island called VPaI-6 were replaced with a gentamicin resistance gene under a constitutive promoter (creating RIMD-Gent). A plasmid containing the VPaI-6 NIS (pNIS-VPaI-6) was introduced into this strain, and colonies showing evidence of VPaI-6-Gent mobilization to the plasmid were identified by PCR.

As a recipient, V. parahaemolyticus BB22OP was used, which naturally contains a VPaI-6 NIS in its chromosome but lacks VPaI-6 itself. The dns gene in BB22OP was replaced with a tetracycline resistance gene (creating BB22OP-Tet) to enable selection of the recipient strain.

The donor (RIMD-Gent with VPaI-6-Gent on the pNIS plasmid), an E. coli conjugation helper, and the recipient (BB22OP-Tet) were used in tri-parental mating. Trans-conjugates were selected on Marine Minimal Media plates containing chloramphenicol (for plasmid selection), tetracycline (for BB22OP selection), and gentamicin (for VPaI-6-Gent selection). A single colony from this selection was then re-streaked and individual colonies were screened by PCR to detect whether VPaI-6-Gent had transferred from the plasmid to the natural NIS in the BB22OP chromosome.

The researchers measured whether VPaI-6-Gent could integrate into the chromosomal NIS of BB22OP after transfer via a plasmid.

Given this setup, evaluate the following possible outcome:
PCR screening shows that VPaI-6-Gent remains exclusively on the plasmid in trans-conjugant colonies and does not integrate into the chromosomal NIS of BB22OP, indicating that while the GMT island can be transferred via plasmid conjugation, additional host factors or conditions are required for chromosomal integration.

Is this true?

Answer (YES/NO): NO